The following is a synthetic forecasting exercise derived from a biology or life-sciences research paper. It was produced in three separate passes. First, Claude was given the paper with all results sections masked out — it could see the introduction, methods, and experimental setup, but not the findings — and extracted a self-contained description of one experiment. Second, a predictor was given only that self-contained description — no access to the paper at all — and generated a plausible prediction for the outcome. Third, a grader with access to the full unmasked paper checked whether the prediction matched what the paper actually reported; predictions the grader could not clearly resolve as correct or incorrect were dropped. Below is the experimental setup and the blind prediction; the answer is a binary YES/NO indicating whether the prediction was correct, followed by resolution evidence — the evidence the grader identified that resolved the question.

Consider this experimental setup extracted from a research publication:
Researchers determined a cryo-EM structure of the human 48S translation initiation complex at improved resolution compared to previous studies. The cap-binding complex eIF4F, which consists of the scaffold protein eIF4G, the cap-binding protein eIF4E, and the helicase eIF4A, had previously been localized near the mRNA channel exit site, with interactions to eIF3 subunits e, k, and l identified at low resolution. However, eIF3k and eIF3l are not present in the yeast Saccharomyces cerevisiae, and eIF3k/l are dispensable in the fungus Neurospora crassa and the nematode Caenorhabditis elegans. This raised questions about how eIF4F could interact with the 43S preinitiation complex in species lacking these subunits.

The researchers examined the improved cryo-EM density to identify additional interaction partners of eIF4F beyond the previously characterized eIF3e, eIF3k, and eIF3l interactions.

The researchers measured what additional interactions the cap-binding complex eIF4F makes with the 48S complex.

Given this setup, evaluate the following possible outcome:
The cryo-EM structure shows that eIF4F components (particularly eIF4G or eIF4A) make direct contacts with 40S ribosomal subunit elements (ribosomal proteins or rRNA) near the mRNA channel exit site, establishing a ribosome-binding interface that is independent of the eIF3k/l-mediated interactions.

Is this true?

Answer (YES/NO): YES